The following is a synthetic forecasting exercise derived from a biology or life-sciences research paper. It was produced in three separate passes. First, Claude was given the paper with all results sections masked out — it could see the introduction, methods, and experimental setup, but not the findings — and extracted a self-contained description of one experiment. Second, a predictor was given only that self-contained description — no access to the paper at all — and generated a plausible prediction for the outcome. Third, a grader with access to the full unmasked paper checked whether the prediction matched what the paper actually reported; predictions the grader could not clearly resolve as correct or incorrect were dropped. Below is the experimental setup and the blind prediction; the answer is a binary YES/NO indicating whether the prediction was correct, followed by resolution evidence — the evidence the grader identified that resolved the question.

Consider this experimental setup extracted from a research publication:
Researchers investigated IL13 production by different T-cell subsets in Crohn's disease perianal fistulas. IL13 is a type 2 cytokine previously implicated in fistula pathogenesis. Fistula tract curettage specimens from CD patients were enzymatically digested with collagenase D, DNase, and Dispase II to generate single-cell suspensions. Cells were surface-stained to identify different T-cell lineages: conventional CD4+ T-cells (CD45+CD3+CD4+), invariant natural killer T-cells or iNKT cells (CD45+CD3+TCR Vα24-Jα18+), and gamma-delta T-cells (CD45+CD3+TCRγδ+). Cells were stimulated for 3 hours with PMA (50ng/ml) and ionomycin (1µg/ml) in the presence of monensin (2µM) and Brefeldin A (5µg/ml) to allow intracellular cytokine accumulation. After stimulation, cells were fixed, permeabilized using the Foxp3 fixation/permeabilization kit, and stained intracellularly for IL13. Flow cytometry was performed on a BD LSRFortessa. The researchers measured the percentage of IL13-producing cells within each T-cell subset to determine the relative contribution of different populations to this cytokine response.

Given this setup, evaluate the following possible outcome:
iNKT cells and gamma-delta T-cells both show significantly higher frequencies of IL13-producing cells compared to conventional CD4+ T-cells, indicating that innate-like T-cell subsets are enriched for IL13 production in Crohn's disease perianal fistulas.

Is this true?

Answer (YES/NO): NO